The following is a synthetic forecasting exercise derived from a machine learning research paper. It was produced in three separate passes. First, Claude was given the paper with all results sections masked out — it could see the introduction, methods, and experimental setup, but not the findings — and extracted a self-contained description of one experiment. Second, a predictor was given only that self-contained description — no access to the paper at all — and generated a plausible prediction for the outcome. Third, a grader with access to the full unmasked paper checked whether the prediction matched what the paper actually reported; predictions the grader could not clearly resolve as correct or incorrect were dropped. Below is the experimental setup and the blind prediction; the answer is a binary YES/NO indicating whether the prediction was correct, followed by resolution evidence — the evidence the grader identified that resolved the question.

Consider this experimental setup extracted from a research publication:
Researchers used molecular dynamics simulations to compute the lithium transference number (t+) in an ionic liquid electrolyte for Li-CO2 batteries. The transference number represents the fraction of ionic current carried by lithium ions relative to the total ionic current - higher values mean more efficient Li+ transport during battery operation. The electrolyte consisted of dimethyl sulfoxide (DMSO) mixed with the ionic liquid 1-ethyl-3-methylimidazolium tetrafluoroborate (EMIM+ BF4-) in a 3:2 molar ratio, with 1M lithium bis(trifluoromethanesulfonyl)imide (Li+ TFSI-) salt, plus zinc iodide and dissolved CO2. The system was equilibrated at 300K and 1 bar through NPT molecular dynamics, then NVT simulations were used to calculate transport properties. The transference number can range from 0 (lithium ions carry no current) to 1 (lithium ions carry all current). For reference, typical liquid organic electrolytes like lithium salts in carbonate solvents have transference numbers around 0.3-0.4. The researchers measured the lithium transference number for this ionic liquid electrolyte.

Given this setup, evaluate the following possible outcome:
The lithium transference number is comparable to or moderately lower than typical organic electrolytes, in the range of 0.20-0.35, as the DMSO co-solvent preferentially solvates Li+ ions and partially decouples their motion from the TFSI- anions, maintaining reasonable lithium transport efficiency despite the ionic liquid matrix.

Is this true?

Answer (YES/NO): NO